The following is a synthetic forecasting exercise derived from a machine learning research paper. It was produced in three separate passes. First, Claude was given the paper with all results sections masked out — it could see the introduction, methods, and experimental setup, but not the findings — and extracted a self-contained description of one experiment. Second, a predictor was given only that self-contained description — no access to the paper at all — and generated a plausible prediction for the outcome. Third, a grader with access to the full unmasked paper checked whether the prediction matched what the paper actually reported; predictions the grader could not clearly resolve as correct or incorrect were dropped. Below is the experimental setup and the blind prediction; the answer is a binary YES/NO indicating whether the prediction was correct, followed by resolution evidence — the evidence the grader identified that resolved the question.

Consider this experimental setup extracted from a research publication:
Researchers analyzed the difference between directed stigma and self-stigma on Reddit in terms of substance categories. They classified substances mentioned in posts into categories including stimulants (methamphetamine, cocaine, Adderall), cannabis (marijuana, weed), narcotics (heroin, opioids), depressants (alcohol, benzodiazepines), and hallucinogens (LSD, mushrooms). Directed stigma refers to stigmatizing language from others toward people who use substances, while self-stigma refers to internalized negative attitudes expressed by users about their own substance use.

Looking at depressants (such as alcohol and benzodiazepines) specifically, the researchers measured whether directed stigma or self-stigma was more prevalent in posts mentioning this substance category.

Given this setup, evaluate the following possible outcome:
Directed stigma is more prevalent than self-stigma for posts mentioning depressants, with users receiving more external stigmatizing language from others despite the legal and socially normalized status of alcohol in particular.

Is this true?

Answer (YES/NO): NO